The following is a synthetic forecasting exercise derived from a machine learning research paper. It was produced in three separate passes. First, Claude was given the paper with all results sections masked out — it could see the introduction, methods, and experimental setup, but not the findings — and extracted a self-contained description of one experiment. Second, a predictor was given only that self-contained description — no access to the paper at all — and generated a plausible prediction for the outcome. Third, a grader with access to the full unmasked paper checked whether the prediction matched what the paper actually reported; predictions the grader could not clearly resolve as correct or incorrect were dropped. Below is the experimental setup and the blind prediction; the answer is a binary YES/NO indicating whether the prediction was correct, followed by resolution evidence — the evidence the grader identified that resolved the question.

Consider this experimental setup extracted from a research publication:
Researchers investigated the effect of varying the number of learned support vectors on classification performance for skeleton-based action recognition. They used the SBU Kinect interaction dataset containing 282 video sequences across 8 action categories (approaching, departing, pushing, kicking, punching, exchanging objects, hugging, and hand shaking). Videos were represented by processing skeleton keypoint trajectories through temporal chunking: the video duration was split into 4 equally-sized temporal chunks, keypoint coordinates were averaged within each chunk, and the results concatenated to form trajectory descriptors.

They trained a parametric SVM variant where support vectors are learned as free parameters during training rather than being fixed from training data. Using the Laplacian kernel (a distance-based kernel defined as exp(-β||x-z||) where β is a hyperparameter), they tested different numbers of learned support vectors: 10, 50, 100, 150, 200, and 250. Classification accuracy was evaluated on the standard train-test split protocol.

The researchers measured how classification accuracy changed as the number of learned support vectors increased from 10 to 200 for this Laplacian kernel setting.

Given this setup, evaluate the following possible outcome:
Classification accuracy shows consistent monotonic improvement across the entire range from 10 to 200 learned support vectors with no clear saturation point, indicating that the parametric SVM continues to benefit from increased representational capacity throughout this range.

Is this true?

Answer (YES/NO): NO